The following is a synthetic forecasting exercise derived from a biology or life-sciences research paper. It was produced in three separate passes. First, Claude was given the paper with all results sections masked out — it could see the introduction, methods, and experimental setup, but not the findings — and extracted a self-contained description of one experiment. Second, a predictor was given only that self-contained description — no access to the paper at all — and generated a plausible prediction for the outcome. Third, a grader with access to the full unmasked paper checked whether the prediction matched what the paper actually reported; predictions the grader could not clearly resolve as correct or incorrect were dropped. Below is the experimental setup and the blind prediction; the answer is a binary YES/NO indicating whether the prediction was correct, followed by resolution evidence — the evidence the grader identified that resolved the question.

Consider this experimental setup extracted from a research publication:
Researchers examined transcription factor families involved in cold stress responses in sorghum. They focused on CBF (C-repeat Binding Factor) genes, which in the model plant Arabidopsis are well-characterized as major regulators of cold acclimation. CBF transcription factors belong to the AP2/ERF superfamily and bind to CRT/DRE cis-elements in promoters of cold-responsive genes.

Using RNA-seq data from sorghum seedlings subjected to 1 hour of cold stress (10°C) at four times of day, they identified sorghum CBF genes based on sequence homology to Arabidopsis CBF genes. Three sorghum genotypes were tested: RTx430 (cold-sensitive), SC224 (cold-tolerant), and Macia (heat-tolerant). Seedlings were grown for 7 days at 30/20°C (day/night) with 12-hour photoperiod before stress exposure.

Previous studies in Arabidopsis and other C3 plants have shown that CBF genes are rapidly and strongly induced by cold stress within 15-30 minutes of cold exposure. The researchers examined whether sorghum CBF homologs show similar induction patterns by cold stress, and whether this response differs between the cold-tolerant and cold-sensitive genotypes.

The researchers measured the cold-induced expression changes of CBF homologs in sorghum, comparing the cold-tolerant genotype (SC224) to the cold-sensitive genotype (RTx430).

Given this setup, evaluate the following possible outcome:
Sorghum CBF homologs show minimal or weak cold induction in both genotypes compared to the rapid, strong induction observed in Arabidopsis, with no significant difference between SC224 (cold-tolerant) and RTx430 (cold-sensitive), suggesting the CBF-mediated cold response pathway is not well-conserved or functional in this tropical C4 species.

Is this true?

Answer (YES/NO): NO